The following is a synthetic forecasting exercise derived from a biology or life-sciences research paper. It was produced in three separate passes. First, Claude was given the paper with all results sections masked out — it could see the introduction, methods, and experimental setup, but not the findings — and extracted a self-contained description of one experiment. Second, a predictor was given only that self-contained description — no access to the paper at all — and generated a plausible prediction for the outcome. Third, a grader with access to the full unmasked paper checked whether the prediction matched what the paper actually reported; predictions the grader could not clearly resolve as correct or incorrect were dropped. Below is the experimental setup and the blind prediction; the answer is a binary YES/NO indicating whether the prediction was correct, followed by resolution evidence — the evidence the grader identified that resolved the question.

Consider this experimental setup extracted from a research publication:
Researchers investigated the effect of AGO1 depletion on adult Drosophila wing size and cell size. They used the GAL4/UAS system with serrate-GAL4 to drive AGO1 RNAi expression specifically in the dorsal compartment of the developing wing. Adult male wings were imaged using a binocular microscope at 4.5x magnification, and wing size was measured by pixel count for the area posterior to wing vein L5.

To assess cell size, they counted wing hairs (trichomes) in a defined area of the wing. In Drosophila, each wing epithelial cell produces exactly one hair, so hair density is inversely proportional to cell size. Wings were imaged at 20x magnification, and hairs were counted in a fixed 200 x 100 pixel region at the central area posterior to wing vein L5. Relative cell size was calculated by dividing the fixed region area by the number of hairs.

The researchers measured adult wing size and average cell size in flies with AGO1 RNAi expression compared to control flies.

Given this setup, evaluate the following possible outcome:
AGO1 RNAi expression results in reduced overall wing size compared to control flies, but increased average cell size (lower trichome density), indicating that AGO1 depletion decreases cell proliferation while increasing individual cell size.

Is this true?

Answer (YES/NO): NO